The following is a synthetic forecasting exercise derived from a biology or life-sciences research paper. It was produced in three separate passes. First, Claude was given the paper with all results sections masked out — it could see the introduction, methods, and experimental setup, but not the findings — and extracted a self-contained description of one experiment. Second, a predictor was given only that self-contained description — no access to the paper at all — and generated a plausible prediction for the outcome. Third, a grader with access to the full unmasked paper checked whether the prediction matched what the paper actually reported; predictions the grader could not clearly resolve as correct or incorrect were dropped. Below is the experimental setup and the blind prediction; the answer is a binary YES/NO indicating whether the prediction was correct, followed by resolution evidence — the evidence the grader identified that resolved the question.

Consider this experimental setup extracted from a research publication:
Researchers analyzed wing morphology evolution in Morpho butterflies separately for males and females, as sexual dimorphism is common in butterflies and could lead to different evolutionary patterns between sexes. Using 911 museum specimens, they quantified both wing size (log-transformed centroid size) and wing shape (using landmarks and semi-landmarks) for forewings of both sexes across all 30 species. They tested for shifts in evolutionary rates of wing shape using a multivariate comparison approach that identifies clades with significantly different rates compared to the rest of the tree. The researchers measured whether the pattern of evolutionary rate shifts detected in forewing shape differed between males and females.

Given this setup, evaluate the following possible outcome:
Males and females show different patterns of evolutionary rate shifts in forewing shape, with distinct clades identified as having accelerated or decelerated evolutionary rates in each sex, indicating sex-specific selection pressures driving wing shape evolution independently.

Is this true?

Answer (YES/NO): NO